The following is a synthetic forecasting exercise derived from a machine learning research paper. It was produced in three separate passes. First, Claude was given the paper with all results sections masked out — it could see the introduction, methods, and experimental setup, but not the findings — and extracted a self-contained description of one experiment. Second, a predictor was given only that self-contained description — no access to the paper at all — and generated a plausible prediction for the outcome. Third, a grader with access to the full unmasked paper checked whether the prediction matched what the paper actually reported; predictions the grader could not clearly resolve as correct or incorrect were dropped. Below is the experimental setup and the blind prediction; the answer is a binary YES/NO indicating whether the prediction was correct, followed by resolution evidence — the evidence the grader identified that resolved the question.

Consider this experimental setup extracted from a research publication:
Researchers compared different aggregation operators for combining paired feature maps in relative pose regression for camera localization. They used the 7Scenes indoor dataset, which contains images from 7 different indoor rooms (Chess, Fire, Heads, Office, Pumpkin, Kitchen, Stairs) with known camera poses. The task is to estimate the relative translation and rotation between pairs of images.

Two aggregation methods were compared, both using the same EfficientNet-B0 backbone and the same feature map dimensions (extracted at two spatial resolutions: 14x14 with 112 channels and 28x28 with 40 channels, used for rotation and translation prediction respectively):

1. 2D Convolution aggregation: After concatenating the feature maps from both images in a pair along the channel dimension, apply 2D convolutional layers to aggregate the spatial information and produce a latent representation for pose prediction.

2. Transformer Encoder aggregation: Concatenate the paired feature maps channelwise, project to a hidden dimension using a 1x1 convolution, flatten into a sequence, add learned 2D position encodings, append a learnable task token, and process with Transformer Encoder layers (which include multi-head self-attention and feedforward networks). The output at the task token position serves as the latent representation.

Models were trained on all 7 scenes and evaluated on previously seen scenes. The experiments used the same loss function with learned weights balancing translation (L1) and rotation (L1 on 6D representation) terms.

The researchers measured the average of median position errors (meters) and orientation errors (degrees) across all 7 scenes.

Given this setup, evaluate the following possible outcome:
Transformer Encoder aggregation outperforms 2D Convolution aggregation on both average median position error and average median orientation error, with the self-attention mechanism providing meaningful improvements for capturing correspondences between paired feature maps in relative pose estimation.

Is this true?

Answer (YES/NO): YES